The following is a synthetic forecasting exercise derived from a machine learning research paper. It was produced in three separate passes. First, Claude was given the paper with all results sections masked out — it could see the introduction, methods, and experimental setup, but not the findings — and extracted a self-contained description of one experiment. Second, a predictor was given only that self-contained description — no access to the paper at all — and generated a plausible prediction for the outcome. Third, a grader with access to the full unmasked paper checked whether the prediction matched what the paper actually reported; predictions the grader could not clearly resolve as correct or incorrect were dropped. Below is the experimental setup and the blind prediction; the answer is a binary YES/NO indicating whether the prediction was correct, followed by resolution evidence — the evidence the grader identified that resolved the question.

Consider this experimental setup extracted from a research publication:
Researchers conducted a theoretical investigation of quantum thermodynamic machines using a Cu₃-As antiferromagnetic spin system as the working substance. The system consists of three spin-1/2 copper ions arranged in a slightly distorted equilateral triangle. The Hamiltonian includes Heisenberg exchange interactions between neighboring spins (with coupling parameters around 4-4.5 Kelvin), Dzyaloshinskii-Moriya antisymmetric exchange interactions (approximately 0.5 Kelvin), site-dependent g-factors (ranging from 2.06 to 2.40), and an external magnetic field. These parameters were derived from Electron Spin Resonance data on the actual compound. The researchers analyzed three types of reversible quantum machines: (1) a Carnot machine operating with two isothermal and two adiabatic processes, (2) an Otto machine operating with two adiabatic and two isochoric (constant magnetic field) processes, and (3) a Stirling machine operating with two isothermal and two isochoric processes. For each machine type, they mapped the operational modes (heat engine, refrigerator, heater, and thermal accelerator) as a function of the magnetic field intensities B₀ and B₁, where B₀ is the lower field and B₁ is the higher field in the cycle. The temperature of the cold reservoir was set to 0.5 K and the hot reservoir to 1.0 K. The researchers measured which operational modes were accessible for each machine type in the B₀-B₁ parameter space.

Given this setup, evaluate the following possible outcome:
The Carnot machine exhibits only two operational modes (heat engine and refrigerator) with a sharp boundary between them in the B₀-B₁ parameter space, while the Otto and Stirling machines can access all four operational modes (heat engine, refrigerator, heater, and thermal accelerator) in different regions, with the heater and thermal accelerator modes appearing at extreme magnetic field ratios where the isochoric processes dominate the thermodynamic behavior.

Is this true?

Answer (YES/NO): NO